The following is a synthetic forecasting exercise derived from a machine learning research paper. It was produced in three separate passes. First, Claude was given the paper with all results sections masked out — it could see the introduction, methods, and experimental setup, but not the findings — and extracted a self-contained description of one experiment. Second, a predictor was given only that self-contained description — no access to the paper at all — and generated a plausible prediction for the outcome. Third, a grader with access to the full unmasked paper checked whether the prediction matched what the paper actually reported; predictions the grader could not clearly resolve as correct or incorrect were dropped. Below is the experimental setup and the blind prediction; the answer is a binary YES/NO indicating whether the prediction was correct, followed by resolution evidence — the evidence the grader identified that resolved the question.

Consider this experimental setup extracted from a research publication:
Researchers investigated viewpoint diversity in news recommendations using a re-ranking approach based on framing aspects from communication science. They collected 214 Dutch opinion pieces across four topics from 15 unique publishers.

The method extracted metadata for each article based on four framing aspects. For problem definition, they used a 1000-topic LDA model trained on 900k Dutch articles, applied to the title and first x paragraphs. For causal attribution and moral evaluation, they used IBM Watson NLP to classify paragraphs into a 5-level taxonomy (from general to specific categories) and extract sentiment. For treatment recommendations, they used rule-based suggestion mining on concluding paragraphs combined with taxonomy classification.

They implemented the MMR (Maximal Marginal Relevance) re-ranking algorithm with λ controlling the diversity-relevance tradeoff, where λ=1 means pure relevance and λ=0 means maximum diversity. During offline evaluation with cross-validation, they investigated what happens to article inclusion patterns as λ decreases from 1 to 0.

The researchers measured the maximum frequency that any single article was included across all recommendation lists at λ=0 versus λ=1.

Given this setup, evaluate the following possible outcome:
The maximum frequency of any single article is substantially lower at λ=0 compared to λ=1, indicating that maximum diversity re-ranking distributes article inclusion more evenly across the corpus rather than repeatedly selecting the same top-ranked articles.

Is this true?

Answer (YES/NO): NO